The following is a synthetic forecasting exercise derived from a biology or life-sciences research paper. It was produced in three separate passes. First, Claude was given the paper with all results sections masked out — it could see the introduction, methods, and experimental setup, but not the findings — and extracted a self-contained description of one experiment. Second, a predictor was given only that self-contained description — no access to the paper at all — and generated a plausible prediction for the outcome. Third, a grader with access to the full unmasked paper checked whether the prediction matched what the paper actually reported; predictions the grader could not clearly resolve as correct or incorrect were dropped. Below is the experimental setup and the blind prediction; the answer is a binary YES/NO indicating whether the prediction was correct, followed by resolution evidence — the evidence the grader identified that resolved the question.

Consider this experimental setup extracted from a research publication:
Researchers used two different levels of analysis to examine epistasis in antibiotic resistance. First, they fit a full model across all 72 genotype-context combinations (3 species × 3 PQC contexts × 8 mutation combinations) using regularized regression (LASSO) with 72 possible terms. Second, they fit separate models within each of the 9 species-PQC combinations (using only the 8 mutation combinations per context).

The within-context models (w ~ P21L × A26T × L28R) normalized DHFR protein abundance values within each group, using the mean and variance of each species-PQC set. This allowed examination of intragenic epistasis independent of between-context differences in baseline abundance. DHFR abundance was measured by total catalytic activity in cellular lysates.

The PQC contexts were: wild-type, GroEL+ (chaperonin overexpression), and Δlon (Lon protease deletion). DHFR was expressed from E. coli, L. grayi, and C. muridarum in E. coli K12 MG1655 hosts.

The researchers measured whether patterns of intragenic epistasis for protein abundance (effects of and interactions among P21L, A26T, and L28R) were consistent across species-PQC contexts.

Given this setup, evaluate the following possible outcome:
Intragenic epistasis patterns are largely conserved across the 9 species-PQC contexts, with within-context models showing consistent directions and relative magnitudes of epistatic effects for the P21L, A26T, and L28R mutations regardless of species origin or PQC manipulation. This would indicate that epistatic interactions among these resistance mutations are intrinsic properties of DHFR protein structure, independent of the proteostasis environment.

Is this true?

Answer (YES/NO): NO